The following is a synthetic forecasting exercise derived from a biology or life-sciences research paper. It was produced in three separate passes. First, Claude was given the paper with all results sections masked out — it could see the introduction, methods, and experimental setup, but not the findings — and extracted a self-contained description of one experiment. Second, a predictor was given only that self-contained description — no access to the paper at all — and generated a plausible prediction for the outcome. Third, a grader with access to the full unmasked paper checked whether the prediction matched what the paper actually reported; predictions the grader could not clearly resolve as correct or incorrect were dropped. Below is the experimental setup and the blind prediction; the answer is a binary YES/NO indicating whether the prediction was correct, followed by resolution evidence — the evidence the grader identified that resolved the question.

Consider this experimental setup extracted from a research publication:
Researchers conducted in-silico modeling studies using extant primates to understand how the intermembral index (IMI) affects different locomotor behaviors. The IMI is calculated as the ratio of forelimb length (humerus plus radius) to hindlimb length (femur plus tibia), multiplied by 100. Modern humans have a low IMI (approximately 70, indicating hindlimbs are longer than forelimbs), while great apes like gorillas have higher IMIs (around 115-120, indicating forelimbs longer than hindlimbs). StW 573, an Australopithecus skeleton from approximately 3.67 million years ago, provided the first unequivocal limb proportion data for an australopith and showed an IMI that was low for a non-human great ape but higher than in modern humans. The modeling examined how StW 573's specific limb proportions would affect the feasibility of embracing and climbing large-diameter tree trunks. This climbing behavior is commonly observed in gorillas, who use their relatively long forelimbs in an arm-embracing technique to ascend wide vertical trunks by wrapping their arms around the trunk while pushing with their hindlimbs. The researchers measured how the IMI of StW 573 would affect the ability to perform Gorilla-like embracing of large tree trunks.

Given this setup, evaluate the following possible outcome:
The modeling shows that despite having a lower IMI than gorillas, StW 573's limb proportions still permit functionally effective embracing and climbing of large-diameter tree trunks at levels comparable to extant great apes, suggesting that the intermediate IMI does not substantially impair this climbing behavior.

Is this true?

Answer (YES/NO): NO